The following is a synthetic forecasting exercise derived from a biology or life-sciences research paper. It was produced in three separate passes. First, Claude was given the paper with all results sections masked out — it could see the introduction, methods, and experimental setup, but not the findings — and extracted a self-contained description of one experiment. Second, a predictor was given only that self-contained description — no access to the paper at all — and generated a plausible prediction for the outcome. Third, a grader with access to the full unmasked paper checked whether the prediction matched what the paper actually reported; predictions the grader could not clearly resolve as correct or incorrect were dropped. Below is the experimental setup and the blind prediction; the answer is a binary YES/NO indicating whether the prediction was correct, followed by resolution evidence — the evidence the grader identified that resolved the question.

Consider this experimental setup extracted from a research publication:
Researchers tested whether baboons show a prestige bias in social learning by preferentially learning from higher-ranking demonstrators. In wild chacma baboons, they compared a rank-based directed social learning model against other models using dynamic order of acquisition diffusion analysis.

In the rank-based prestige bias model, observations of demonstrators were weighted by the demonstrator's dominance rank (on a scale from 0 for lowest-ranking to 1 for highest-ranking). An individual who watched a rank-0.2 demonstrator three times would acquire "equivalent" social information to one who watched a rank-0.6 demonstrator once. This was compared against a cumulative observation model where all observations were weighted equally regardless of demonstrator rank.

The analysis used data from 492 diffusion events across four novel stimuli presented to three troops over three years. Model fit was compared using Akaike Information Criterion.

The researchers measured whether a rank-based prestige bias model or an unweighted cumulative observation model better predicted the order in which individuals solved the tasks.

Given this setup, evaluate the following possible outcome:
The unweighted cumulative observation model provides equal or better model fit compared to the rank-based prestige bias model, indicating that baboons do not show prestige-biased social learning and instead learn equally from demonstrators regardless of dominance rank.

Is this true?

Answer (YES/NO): YES